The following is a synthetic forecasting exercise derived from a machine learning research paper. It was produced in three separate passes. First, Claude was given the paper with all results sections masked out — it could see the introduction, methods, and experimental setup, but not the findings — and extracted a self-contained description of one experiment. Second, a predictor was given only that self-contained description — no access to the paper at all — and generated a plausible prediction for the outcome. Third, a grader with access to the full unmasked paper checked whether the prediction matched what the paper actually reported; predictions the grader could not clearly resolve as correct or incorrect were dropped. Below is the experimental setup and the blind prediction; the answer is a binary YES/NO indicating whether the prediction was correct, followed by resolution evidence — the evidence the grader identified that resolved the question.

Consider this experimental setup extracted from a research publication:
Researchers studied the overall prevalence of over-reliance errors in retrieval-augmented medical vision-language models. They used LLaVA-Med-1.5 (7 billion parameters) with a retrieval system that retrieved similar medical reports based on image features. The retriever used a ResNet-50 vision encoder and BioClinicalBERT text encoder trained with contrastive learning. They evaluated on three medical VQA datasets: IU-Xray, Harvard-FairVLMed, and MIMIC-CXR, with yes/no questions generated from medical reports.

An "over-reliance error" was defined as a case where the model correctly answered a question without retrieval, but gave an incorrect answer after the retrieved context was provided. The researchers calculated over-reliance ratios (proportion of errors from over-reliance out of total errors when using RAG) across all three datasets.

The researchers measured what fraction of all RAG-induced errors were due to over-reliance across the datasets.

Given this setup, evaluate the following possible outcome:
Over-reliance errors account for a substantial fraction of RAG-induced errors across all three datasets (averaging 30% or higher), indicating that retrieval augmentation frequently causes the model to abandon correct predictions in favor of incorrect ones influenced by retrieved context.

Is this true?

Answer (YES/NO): YES